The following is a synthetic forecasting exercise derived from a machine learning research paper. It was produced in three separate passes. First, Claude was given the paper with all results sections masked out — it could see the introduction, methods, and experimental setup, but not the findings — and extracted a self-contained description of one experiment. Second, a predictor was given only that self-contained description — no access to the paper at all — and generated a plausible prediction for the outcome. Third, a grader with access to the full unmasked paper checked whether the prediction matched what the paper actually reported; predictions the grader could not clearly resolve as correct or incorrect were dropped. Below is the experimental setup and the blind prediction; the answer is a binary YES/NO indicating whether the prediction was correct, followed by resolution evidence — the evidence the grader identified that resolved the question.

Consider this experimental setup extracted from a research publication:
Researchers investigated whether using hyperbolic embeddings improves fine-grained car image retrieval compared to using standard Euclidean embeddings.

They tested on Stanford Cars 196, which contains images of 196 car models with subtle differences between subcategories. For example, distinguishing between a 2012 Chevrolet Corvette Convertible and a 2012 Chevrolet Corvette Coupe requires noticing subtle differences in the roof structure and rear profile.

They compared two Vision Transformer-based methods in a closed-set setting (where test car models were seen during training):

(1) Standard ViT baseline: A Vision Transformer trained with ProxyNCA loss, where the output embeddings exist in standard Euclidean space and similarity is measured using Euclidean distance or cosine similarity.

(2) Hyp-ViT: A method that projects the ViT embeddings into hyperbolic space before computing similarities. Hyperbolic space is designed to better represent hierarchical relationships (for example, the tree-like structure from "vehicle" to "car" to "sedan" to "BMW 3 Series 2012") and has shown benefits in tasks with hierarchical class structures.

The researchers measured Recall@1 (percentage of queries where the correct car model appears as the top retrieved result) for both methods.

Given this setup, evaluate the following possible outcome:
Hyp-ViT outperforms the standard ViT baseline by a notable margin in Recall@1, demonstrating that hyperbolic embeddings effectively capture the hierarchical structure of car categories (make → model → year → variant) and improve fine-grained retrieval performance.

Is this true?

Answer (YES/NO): NO